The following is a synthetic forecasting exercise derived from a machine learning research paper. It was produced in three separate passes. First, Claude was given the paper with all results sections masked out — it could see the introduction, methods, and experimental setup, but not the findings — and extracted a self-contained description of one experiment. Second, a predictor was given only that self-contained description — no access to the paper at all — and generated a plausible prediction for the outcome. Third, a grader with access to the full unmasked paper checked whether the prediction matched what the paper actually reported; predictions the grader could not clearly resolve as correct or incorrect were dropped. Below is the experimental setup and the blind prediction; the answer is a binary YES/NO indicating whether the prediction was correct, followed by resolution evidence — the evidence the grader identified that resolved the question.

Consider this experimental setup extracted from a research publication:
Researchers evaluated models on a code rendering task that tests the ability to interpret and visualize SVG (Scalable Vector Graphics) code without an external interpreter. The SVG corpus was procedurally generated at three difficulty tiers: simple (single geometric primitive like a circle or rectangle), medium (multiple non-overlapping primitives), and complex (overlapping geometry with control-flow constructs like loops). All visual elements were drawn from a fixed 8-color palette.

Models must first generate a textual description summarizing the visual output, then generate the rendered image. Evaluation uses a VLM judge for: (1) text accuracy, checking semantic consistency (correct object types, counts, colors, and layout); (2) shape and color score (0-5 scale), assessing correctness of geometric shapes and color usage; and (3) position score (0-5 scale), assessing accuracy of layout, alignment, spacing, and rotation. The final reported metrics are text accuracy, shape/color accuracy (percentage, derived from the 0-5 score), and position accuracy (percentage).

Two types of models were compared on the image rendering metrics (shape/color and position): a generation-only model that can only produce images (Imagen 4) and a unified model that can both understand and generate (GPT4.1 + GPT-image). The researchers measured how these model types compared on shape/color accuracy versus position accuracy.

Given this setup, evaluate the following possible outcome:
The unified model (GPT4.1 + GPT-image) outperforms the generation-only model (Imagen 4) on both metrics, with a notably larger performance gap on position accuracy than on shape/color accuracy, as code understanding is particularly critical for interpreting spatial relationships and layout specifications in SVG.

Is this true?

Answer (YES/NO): NO